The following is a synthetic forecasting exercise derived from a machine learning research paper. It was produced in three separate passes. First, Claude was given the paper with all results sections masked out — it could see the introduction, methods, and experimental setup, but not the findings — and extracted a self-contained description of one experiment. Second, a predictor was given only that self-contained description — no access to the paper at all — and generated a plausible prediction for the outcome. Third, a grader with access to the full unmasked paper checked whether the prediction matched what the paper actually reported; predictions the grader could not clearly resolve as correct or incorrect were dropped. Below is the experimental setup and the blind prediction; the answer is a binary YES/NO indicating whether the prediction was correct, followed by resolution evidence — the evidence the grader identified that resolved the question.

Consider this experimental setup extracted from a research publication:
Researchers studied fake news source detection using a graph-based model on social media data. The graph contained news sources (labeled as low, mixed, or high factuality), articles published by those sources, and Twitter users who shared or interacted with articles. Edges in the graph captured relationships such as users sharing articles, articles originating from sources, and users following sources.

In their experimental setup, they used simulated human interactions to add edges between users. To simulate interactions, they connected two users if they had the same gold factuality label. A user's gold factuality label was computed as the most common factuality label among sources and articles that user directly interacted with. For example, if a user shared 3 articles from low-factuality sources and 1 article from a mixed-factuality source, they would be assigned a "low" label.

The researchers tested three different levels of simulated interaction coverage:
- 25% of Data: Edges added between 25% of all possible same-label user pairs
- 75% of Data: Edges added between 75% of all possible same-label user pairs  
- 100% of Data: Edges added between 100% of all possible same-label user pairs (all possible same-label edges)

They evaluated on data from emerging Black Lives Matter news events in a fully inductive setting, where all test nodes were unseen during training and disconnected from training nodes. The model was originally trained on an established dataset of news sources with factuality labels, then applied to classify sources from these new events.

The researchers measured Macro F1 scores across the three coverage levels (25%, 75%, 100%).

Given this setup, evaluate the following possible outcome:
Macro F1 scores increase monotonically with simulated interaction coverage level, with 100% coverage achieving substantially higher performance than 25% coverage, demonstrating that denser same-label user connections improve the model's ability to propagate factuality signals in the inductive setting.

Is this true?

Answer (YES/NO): NO